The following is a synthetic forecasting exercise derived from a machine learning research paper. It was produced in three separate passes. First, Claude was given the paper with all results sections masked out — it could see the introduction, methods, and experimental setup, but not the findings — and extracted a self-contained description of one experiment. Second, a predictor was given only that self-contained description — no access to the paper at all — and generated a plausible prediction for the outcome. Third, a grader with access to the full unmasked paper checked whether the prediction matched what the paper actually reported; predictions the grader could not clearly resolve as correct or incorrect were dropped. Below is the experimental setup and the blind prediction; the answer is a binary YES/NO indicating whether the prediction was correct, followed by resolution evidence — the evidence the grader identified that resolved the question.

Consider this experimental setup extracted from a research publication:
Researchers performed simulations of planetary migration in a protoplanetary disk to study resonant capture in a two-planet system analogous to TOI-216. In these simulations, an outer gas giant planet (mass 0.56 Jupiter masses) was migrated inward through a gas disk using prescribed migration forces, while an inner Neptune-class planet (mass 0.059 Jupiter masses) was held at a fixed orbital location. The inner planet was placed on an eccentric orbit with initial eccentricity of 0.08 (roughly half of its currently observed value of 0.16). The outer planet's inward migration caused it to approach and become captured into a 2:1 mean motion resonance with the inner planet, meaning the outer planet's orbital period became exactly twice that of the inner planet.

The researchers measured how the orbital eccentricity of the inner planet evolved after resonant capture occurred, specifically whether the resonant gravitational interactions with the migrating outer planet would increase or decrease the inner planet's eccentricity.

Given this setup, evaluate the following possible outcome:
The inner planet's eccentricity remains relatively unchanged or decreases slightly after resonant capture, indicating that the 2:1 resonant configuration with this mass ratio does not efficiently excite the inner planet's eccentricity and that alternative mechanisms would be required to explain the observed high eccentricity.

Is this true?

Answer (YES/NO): NO